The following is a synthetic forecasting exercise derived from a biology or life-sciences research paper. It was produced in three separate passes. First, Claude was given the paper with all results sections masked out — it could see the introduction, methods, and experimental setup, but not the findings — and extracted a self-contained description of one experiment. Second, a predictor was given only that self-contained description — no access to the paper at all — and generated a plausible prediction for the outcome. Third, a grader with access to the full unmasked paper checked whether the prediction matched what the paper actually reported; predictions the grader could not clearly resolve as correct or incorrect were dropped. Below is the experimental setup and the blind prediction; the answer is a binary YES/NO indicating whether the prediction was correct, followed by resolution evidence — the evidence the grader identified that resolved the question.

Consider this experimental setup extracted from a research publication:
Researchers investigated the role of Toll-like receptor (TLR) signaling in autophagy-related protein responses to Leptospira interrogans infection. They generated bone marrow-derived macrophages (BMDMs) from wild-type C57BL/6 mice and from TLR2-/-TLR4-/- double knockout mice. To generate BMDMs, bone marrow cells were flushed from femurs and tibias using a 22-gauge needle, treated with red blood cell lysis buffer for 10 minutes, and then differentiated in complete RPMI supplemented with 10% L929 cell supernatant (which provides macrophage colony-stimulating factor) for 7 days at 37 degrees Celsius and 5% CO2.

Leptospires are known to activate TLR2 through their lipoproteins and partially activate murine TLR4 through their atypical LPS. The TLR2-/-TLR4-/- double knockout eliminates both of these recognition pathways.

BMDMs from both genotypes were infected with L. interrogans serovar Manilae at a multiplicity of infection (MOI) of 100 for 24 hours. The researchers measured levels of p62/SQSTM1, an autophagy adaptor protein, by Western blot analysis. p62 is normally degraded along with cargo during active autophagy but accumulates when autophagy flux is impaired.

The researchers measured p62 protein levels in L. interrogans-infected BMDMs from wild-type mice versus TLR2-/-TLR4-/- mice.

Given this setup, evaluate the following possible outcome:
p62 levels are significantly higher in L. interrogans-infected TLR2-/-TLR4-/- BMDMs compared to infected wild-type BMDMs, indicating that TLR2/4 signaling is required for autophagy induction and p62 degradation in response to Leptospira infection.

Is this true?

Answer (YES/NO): NO